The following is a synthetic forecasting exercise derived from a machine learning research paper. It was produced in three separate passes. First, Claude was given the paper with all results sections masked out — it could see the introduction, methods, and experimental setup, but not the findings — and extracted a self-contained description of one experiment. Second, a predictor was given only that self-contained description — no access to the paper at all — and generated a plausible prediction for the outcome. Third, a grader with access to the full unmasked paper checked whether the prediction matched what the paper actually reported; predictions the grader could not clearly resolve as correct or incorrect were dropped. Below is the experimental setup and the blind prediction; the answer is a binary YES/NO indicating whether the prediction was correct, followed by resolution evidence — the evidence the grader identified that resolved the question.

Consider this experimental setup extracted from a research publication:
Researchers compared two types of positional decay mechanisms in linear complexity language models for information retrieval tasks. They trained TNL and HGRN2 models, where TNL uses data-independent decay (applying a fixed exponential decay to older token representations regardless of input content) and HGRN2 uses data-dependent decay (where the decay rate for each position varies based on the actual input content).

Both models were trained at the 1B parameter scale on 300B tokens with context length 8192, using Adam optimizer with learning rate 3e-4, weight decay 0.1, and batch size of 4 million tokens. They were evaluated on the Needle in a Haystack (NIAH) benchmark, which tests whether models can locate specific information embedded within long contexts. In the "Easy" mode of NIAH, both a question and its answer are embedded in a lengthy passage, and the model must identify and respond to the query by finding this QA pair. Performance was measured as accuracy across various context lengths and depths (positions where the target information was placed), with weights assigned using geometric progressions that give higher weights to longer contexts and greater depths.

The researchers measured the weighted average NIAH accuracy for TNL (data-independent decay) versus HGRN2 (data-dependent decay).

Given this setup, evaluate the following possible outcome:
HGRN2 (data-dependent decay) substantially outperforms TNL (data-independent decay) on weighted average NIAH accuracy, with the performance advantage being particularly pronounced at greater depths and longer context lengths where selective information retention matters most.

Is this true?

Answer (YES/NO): NO